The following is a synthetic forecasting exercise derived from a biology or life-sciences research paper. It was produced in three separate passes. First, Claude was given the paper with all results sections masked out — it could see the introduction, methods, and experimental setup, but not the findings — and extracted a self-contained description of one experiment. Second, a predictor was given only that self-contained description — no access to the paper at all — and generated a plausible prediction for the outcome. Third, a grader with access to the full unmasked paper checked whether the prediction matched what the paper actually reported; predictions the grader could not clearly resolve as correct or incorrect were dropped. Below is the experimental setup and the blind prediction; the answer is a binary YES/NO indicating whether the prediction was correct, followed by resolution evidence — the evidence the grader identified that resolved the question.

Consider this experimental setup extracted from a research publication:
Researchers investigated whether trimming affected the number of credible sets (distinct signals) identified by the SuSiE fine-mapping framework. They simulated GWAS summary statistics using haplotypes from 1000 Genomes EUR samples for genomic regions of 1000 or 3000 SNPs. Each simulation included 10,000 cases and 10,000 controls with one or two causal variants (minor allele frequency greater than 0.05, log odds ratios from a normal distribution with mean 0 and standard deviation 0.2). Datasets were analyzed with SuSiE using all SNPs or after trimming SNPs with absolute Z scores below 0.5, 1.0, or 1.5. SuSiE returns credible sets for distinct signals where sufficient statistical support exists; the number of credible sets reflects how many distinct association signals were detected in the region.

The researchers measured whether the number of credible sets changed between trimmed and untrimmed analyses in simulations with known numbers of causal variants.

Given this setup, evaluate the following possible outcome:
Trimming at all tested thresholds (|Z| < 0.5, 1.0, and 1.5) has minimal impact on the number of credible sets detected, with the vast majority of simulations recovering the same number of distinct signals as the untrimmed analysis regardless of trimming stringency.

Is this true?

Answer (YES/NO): NO